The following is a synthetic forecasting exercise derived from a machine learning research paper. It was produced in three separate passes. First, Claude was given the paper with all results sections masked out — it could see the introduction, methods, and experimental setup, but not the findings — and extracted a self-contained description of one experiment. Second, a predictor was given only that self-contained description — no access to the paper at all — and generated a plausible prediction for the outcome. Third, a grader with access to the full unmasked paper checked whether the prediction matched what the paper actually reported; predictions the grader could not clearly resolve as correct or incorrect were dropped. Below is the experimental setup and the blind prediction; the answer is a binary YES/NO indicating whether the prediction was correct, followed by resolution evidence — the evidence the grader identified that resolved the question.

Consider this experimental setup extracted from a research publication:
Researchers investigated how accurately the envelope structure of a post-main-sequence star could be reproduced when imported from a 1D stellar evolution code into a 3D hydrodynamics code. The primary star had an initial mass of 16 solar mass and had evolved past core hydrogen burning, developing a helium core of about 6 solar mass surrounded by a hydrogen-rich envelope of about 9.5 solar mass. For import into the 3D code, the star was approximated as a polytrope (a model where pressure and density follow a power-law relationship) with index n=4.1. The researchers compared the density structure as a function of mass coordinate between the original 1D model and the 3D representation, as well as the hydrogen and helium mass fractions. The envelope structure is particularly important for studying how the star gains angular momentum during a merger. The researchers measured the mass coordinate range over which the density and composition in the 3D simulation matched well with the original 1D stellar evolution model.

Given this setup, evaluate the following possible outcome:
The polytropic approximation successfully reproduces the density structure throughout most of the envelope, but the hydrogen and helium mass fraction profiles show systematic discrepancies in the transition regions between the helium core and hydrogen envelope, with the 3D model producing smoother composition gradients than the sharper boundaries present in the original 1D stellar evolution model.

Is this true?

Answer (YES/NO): NO